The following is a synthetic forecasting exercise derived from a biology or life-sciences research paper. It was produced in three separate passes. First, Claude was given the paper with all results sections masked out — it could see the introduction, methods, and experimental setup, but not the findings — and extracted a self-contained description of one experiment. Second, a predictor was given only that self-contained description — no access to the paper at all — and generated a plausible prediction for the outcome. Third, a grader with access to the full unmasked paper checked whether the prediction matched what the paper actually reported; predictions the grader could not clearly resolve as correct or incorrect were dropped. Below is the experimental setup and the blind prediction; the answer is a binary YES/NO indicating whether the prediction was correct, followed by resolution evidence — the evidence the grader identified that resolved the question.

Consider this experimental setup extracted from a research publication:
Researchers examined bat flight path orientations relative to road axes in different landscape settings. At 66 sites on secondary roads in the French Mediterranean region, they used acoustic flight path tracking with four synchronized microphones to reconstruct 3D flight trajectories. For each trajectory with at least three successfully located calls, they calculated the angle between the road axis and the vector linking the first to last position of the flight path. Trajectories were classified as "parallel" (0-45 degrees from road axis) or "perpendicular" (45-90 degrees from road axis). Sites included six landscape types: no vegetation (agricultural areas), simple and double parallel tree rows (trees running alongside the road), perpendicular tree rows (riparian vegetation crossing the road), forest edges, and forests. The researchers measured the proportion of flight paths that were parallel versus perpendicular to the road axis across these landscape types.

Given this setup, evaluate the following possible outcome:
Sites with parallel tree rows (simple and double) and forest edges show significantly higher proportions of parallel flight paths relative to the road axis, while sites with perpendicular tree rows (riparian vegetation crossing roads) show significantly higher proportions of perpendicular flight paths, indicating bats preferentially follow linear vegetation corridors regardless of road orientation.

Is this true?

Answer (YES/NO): NO